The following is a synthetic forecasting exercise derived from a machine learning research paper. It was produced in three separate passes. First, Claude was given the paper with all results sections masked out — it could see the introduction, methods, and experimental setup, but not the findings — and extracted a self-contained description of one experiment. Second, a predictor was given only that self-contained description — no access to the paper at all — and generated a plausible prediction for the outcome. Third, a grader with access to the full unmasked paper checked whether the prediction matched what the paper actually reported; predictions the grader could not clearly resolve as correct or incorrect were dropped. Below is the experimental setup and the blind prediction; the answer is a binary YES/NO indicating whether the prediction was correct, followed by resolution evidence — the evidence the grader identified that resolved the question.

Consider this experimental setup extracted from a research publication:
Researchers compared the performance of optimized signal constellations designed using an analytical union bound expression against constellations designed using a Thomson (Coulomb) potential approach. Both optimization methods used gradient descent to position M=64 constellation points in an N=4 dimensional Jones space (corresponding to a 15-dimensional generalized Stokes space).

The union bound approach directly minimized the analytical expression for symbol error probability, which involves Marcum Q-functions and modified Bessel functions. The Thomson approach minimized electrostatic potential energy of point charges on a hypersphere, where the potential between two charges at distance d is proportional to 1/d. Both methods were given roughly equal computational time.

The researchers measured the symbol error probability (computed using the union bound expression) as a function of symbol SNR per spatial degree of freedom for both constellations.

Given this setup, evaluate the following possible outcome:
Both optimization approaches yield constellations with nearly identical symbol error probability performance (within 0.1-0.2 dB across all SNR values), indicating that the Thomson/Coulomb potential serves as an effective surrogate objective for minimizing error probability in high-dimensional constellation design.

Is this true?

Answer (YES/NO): YES